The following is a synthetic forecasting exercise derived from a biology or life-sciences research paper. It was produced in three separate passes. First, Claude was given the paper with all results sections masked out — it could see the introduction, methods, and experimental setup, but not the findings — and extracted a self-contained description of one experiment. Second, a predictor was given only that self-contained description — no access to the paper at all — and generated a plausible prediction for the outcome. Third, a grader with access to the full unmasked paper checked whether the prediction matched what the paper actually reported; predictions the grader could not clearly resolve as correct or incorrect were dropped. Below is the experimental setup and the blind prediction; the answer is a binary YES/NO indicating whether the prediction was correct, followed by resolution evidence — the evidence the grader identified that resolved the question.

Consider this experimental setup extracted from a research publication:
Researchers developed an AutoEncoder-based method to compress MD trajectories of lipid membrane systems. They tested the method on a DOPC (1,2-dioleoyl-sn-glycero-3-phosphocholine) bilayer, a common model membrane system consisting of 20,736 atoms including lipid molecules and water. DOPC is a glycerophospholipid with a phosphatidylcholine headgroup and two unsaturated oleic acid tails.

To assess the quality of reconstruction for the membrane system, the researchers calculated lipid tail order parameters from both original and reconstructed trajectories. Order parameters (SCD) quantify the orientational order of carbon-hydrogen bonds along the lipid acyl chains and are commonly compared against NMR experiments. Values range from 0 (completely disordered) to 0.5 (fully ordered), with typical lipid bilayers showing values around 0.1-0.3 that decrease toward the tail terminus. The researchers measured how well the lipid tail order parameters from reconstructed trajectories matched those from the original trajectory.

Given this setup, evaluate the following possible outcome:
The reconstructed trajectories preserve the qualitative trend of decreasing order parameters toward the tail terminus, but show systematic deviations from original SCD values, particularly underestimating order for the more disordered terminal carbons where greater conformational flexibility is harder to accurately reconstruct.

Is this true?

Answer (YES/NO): NO